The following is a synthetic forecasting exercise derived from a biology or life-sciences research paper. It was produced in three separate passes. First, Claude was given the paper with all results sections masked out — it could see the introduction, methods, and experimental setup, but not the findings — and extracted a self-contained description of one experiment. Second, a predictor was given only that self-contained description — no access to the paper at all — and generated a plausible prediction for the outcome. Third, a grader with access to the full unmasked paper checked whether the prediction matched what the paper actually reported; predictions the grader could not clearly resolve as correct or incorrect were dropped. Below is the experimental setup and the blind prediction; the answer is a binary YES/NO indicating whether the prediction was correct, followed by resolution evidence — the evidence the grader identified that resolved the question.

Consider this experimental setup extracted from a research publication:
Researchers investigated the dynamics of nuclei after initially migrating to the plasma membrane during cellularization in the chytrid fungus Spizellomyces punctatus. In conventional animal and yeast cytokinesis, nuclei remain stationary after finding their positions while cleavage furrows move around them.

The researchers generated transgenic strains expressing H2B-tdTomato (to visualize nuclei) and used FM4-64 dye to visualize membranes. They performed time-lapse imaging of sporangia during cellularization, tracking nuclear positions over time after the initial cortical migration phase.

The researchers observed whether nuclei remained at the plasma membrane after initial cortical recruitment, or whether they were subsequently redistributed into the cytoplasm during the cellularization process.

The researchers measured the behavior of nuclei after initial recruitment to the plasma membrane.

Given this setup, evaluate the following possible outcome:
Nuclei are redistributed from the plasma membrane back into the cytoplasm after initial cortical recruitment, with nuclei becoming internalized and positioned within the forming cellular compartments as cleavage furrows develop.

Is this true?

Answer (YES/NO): YES